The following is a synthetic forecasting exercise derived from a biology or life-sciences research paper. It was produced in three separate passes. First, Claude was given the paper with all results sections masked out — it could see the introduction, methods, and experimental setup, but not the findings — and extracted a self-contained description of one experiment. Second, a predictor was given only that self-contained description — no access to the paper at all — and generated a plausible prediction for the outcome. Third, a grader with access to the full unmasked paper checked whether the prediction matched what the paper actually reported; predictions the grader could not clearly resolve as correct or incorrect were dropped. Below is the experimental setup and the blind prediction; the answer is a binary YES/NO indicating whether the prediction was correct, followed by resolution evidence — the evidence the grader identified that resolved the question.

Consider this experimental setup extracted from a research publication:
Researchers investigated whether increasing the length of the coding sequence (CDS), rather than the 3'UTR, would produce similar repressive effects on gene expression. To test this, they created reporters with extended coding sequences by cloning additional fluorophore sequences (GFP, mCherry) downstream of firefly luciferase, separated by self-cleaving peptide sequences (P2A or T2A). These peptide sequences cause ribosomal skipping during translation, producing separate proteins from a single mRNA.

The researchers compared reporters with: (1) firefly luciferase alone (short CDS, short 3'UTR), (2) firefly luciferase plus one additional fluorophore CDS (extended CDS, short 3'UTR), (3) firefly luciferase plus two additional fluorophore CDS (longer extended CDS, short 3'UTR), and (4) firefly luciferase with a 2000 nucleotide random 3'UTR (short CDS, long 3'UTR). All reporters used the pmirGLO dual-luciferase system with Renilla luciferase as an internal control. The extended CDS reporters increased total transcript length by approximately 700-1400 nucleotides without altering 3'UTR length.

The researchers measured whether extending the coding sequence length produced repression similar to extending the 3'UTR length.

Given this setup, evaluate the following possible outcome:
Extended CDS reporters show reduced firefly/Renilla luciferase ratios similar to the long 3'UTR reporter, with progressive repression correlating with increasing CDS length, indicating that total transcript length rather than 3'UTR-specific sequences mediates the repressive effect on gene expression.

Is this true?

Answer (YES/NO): NO